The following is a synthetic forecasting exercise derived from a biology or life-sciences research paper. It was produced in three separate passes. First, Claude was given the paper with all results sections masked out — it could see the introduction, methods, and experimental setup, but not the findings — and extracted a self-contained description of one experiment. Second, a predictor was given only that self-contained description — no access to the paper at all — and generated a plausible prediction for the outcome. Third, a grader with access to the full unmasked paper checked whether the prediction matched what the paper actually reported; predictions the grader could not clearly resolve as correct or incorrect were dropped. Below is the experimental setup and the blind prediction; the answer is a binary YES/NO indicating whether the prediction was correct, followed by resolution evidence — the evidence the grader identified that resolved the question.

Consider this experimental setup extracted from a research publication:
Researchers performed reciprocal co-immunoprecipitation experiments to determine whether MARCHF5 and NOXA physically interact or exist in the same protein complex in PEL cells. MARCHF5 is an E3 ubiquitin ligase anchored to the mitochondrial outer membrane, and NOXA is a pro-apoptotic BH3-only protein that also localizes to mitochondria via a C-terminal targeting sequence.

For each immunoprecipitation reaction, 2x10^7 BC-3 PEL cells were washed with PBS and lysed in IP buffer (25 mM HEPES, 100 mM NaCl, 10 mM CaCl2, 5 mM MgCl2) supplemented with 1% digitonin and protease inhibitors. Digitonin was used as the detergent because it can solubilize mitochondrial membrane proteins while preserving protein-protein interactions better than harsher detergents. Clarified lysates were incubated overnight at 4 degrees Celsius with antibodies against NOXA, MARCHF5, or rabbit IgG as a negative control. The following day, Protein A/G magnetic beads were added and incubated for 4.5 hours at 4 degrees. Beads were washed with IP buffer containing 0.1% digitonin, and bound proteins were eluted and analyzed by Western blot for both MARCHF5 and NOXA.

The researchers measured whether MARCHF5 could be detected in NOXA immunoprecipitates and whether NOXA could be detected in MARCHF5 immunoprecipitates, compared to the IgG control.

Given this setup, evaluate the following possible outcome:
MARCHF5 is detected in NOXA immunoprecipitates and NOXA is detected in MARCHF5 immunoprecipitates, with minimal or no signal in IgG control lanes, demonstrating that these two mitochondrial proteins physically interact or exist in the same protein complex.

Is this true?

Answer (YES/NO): YES